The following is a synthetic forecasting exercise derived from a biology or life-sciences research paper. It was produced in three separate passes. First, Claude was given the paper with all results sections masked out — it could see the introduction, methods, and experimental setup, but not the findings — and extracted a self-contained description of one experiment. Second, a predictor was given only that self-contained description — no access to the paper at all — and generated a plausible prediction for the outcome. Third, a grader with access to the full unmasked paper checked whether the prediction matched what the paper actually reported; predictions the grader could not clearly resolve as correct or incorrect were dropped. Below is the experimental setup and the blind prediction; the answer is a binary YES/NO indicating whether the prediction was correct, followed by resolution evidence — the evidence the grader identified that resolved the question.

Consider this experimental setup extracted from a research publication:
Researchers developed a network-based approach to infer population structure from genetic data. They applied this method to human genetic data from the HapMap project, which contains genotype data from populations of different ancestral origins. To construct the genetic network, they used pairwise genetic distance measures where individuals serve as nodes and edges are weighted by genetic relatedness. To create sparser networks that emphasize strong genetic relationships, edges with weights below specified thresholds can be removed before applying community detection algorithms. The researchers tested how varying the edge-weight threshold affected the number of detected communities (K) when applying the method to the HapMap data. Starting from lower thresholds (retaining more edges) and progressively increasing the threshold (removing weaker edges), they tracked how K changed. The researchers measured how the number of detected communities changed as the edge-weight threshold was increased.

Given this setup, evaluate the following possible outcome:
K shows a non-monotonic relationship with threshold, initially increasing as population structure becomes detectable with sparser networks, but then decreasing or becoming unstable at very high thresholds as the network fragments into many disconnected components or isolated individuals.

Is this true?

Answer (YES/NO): NO